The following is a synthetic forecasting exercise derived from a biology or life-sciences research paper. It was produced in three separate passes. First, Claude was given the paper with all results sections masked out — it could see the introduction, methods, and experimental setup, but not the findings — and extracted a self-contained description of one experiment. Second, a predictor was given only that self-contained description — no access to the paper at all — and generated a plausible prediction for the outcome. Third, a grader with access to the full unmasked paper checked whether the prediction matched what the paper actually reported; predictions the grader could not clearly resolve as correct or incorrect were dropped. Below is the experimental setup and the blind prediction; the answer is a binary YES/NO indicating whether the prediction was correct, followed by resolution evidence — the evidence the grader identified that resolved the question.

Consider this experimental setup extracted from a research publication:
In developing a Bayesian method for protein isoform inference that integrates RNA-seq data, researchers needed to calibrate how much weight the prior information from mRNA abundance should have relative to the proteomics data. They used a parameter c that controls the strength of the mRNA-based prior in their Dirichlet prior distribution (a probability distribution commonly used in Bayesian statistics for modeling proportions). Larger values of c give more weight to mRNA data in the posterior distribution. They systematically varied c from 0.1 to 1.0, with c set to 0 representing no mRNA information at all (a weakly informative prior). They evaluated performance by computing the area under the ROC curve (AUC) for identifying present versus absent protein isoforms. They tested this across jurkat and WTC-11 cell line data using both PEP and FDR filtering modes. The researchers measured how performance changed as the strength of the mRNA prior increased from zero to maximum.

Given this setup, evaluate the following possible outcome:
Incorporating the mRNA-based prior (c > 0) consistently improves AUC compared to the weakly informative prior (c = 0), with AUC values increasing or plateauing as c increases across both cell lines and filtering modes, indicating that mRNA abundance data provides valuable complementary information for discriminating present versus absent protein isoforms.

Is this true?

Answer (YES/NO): NO